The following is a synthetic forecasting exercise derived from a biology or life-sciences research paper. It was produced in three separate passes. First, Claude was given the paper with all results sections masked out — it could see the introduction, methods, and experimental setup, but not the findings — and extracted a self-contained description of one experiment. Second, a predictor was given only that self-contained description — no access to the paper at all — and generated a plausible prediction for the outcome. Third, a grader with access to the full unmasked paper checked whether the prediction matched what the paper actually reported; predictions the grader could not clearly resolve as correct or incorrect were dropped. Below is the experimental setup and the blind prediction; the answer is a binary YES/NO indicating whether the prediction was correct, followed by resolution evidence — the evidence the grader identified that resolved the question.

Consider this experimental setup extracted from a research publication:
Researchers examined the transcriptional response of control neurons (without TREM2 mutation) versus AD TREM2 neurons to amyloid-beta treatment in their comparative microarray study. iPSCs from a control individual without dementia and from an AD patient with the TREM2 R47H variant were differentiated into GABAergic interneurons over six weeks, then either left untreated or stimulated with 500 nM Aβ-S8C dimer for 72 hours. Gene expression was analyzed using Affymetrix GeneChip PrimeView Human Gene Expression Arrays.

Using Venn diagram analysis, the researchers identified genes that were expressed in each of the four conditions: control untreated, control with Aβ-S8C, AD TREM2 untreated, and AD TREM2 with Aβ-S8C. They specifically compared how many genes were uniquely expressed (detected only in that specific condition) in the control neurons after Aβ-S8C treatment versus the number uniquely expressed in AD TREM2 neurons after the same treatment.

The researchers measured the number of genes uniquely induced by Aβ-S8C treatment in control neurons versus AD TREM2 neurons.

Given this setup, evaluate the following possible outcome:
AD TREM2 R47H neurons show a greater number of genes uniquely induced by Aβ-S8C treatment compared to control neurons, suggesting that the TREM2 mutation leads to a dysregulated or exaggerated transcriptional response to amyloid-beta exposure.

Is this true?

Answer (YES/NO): YES